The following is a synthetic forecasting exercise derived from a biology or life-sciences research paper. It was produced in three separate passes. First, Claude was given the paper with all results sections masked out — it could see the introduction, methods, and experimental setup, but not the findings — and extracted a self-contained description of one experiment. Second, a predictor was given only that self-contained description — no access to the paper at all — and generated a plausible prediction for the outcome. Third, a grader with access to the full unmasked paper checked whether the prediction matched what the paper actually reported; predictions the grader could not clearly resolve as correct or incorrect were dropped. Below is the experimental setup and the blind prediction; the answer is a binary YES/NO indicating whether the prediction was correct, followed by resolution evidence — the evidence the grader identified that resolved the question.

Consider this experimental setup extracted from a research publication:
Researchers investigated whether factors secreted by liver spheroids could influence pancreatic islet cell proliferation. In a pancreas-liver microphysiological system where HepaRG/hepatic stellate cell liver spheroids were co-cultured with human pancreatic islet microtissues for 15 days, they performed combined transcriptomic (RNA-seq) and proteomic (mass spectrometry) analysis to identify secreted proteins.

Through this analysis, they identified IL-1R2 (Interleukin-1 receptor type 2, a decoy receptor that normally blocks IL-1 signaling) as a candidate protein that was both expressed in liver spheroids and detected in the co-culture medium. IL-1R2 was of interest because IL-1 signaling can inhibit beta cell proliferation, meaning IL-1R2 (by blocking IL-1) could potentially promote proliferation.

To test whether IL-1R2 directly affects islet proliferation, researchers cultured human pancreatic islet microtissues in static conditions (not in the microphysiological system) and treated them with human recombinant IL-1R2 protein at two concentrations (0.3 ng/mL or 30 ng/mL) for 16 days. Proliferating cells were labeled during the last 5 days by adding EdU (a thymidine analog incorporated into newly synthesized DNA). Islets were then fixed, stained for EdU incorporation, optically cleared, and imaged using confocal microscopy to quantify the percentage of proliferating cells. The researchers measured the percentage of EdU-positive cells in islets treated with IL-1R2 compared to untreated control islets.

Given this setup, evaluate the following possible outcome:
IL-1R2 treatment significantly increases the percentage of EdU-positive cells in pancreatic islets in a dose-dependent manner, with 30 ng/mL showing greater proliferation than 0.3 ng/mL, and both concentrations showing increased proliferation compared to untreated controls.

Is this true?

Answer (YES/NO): NO